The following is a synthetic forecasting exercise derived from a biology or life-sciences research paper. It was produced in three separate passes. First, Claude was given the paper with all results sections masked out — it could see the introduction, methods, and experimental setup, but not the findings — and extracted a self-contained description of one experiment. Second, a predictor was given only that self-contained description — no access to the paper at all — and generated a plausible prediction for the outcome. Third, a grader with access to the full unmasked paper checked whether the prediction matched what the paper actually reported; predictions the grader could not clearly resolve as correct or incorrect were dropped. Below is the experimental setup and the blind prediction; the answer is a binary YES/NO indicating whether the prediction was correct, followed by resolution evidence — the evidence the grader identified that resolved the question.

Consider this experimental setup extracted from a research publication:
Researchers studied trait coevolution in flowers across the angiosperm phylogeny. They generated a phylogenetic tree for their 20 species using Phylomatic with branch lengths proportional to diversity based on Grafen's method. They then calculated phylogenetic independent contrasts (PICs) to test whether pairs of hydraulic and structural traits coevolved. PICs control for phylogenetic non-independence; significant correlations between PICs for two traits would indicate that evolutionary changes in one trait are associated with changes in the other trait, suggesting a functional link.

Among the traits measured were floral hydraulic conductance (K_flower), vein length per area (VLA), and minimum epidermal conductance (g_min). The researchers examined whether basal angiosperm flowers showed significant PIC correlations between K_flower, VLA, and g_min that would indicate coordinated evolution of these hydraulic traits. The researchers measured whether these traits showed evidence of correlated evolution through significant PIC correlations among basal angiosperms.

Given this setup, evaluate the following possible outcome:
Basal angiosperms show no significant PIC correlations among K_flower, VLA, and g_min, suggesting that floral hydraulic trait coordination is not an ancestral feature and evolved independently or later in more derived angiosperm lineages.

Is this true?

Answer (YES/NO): NO